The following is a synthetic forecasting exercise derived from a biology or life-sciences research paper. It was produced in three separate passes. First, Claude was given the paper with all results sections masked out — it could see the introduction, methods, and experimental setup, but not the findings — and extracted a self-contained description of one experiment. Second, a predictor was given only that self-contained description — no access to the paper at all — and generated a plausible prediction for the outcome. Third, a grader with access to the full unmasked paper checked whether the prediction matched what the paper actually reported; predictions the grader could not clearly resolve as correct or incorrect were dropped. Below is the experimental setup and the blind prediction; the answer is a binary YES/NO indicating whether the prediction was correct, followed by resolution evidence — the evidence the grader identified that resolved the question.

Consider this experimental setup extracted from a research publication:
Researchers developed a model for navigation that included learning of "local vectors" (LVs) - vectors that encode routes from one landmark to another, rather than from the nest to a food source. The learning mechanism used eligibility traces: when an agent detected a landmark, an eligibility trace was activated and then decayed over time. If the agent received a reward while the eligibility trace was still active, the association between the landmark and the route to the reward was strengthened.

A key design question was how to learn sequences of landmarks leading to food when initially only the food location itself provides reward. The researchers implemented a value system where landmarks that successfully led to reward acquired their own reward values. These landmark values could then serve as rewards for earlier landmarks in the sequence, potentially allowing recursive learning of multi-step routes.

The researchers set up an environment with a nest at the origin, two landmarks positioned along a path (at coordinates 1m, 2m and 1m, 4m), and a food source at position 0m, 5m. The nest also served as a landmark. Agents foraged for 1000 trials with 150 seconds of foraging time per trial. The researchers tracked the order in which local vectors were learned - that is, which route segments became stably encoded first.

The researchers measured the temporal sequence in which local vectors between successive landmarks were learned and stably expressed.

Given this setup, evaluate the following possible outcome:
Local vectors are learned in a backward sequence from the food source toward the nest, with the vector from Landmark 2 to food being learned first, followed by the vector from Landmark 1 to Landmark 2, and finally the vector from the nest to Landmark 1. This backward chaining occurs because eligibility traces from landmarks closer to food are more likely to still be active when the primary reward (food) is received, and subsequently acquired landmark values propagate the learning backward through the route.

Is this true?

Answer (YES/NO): YES